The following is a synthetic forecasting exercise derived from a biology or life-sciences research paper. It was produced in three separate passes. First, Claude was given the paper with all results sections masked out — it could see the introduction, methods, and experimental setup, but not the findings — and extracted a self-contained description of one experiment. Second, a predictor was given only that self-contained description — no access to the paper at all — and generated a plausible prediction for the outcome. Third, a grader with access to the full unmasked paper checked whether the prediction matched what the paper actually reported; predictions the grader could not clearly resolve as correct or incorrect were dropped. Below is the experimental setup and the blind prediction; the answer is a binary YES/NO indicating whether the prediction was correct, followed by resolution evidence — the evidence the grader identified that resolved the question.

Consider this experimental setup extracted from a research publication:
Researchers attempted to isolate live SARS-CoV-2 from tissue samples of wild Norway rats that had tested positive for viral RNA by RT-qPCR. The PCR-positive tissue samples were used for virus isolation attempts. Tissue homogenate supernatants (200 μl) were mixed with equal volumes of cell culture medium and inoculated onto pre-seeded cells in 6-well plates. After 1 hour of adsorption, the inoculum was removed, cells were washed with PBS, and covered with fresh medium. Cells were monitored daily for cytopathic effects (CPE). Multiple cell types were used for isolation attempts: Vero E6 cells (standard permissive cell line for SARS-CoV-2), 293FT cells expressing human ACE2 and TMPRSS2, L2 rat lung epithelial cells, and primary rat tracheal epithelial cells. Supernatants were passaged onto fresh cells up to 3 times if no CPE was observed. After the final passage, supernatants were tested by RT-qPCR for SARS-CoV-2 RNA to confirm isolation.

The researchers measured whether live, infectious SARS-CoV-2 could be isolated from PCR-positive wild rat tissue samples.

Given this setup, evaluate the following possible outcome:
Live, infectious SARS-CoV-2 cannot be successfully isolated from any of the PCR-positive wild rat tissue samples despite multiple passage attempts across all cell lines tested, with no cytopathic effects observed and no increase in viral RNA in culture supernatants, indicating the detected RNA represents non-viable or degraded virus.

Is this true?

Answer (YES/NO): YES